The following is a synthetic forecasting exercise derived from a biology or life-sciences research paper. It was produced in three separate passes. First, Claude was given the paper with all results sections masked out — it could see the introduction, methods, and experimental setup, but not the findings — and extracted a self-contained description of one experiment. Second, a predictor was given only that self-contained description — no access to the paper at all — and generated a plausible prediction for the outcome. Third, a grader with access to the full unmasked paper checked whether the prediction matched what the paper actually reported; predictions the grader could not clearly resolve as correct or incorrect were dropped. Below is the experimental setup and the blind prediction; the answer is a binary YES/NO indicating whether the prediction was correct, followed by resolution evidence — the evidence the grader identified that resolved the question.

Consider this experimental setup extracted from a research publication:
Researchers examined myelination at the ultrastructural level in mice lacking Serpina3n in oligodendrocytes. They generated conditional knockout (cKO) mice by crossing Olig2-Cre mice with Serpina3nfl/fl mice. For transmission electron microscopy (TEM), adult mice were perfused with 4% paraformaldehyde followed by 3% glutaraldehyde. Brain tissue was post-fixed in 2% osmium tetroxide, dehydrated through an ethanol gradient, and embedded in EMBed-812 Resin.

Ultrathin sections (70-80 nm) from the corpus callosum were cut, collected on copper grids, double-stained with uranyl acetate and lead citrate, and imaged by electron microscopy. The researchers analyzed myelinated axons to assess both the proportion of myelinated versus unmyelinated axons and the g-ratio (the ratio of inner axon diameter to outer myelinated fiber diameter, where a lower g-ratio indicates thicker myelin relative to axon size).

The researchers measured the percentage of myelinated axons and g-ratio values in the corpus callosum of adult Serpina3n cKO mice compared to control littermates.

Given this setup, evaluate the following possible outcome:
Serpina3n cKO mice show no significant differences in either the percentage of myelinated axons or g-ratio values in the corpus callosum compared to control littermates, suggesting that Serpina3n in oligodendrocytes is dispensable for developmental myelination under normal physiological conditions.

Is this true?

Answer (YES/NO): YES